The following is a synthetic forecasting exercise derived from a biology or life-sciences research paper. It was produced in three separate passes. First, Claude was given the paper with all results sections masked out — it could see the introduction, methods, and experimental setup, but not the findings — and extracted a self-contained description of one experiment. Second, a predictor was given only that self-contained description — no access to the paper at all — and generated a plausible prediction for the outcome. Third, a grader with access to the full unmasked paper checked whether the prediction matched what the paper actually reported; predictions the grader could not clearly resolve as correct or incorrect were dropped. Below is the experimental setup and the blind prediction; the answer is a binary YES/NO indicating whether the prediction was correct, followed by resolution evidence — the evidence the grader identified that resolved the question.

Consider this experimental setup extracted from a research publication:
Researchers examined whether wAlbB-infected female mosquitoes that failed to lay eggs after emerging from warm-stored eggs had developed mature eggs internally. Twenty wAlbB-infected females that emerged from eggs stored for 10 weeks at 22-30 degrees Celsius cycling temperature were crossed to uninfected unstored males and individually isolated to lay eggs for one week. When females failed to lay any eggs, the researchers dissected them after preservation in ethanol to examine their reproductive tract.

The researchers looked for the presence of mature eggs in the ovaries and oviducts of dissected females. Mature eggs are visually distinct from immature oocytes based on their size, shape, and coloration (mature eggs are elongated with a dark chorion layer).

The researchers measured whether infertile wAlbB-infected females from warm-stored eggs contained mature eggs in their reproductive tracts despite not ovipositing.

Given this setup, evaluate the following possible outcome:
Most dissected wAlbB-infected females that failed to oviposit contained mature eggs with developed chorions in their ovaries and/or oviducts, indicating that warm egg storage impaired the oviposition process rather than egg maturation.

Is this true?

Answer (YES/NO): NO